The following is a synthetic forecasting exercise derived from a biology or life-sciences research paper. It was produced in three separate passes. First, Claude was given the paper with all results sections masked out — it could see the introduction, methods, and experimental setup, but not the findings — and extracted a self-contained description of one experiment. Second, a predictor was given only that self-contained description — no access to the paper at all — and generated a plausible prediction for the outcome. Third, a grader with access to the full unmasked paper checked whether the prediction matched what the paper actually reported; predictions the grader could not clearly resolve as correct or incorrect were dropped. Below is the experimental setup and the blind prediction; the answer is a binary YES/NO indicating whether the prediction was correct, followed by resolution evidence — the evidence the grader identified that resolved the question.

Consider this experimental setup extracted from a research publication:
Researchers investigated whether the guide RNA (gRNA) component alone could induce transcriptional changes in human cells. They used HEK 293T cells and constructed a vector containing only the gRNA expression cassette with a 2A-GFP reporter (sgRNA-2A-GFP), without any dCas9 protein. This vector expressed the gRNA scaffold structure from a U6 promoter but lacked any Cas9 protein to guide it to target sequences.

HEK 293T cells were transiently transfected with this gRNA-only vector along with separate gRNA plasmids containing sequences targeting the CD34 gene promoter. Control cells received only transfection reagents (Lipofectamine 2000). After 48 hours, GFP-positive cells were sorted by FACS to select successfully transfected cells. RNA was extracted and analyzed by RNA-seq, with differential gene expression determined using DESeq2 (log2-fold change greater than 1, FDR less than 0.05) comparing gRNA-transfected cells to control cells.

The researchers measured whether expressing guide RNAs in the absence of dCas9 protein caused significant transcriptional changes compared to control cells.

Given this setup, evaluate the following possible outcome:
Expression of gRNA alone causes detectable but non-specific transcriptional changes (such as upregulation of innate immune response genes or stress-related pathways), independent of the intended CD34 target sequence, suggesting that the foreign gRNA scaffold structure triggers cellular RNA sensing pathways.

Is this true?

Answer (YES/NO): YES